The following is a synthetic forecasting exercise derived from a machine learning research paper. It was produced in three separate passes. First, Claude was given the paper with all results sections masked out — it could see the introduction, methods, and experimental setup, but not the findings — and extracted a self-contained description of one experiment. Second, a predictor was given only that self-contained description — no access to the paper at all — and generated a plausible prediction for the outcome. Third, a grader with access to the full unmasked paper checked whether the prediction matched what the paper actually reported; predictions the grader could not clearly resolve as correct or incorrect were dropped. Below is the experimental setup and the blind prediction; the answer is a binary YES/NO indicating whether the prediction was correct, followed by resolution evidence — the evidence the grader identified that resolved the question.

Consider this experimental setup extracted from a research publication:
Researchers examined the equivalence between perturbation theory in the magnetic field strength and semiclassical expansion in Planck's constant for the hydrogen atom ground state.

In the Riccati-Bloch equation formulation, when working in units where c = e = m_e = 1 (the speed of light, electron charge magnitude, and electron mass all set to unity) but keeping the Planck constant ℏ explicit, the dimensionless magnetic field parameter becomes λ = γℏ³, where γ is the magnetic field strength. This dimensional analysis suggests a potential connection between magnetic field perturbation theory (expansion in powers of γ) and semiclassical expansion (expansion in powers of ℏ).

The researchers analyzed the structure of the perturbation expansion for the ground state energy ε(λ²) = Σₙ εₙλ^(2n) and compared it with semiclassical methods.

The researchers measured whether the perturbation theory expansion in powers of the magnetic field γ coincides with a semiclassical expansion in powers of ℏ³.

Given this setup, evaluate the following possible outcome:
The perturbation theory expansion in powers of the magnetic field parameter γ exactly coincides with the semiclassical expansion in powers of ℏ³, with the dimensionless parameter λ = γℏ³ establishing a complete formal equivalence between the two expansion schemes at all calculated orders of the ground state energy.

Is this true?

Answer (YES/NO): YES